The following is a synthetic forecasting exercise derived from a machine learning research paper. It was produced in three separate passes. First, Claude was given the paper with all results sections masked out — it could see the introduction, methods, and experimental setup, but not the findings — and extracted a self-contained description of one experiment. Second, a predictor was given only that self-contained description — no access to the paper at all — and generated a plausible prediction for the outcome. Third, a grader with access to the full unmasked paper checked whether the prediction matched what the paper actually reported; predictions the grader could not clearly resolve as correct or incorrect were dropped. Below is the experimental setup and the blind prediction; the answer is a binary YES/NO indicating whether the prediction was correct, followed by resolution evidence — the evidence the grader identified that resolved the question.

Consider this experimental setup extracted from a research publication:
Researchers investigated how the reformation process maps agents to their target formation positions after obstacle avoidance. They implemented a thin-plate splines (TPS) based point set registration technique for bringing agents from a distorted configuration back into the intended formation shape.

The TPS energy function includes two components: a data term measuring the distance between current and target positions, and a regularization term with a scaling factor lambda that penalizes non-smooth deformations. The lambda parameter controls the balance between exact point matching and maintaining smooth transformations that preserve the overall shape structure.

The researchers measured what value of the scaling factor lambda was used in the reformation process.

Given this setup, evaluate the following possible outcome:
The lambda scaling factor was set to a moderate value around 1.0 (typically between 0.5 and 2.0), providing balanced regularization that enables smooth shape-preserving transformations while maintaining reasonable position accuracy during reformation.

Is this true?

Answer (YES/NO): NO